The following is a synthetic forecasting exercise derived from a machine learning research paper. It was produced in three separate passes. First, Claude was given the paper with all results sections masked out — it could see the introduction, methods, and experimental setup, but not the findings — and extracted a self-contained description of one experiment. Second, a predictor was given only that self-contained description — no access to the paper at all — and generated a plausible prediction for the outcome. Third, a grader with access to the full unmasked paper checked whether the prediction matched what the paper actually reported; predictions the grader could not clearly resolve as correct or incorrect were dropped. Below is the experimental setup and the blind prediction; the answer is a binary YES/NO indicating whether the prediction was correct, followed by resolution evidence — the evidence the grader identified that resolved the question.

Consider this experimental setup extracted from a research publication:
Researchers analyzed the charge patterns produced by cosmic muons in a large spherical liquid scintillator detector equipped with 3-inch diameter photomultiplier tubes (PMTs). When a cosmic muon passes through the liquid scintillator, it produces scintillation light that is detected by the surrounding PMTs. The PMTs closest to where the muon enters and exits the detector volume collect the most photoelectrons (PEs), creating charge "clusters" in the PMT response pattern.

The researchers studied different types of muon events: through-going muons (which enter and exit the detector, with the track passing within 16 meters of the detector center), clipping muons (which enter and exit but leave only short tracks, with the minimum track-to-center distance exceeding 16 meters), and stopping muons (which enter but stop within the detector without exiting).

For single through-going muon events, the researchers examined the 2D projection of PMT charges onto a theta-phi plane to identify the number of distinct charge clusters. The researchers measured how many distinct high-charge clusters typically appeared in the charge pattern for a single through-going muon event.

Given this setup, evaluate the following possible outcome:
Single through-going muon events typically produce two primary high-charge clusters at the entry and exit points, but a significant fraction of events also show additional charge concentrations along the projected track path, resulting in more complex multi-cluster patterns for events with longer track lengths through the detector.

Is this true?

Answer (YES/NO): NO